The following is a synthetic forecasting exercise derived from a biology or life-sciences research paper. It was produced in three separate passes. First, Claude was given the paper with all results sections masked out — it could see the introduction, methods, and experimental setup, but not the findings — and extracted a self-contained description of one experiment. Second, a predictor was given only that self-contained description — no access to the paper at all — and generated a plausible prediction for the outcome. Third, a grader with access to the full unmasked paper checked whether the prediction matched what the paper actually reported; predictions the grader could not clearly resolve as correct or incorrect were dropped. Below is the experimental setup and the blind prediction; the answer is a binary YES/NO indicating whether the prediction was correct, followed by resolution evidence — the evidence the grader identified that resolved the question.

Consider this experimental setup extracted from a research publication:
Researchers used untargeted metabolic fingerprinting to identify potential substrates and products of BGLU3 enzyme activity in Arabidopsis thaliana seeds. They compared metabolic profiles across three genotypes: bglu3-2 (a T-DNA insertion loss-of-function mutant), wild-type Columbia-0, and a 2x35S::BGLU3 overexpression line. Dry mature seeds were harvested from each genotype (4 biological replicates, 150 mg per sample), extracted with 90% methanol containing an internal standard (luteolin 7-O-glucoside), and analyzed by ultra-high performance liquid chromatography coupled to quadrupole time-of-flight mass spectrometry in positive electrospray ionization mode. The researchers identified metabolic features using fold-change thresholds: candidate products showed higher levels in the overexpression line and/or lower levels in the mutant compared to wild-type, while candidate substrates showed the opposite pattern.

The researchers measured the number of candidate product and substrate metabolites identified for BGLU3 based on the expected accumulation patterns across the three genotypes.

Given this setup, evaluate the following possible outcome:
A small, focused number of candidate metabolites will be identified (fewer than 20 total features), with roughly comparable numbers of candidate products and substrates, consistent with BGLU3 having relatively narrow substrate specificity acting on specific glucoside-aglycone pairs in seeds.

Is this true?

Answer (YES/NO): NO